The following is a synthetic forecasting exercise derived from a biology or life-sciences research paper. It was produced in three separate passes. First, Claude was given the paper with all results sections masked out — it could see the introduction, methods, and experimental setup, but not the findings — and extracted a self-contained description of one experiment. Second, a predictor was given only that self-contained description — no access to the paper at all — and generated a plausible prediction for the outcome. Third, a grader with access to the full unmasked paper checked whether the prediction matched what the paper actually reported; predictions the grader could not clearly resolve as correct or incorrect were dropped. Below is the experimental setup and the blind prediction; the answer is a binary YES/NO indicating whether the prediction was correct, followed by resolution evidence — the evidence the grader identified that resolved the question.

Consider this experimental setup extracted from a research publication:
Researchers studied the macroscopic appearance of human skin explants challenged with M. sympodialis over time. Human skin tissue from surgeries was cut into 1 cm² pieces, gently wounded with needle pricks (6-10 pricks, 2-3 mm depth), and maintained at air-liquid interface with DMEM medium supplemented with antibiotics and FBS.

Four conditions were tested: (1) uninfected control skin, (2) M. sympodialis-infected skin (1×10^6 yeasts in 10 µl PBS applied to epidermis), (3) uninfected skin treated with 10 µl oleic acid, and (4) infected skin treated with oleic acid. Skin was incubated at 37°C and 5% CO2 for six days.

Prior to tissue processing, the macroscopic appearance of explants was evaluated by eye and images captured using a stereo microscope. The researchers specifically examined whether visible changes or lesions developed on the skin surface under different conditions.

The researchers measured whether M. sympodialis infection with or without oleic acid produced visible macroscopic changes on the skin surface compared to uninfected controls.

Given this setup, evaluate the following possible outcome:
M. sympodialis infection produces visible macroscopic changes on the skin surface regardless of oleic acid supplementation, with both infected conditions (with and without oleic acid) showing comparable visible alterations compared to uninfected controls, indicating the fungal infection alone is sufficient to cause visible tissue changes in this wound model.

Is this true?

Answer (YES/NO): NO